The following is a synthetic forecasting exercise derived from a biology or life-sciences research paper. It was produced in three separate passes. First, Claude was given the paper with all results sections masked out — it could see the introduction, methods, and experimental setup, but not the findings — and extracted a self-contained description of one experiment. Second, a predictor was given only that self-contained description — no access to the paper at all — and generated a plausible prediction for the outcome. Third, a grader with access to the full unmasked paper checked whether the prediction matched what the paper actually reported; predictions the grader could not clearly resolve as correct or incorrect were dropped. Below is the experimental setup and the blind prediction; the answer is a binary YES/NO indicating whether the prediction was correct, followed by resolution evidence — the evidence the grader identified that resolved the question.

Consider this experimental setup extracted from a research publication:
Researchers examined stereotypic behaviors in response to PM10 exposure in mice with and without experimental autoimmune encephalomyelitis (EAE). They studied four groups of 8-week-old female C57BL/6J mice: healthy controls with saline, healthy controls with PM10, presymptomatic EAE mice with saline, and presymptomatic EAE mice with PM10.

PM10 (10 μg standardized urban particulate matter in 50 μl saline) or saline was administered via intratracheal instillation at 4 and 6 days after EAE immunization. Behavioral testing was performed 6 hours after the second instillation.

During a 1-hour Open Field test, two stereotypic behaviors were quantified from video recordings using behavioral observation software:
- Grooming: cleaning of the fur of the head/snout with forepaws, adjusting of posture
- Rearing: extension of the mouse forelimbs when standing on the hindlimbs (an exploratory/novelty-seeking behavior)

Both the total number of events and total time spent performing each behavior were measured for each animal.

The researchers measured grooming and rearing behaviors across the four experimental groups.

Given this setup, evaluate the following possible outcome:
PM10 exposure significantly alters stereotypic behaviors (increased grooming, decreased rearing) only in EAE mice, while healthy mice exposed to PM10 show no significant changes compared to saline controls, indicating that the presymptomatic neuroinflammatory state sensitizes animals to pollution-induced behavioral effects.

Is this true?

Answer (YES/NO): NO